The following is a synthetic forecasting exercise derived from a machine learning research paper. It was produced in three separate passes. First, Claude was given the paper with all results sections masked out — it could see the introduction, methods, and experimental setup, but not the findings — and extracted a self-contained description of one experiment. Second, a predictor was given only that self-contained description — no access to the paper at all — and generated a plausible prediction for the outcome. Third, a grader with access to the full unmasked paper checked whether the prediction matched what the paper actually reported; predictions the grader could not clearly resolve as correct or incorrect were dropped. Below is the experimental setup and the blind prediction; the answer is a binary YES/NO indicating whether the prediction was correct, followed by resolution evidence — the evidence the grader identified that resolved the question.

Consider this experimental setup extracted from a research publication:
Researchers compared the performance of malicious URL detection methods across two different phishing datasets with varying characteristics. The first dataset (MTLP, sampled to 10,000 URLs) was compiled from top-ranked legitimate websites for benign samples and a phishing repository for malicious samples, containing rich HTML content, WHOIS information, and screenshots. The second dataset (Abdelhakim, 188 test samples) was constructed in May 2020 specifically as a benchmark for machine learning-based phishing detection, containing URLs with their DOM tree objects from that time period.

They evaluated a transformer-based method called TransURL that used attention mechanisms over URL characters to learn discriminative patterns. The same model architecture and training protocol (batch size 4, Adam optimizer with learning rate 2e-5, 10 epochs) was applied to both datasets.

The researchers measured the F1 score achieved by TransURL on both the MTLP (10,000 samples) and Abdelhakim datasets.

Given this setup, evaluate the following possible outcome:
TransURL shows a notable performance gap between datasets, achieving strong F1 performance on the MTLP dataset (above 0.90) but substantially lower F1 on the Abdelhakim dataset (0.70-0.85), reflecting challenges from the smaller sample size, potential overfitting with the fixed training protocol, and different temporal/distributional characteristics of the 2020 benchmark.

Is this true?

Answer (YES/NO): YES